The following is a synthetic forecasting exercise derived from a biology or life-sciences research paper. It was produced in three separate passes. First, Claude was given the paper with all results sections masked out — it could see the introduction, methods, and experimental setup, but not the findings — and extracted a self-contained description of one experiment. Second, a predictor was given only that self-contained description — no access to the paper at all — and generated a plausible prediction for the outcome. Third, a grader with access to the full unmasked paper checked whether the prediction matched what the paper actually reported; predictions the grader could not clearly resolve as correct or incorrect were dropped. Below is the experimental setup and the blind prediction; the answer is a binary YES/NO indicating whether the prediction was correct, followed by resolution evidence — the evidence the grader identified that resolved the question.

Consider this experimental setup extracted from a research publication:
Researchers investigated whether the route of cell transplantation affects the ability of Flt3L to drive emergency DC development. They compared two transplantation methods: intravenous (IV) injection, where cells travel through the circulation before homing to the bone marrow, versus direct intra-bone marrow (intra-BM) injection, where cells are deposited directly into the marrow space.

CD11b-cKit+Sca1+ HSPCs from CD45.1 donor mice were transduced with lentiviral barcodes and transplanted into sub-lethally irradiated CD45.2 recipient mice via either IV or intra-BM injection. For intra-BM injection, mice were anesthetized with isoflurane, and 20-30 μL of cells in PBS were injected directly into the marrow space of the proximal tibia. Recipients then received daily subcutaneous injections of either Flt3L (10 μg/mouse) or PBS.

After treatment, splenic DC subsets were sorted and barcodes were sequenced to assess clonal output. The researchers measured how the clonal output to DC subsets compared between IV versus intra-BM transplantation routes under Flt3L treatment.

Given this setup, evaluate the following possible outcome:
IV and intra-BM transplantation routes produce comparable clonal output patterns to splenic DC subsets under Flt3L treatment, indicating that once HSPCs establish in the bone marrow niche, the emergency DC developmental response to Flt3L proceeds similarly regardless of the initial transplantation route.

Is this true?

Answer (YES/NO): YES